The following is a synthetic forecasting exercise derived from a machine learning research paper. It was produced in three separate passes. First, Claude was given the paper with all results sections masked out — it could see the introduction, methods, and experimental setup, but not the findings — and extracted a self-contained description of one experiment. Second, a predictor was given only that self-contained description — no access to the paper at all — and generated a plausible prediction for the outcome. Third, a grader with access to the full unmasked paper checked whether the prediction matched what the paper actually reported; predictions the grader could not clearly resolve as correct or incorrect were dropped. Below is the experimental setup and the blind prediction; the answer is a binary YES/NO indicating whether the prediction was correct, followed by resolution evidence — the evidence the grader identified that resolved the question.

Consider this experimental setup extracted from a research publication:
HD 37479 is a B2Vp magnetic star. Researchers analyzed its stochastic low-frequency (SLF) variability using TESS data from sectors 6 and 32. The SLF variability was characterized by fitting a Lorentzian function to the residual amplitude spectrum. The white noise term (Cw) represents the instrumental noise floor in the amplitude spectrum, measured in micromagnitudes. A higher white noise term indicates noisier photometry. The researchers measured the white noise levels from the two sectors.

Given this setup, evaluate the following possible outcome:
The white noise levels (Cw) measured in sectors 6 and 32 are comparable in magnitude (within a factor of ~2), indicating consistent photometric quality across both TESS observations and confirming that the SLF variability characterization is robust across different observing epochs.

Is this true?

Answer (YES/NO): NO